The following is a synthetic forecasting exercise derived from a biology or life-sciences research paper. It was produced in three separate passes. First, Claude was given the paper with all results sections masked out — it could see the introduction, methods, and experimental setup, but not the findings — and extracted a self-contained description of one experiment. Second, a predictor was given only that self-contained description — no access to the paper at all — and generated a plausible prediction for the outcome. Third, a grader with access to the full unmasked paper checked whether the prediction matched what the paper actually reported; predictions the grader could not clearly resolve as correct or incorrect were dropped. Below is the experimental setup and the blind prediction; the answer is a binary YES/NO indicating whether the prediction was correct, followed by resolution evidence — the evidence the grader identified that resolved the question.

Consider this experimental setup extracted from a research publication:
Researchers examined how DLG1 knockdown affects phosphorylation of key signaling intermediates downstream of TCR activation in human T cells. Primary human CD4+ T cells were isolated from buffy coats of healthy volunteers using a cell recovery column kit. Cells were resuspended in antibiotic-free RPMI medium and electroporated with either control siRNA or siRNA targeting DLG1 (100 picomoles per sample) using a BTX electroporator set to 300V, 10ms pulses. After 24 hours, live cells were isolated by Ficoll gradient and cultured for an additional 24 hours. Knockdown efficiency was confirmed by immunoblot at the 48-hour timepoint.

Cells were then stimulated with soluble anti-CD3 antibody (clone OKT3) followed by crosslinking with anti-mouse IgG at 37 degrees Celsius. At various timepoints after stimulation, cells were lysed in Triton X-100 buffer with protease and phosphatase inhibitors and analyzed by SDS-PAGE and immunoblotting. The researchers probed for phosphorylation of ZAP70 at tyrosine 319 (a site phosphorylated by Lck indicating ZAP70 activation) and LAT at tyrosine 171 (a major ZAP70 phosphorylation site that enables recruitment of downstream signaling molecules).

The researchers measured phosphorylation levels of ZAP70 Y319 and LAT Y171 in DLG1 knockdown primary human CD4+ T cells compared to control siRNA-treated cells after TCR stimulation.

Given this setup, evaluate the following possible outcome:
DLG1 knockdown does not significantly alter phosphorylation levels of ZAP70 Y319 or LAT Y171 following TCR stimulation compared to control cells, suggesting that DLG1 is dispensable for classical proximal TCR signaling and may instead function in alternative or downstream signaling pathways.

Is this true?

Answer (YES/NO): NO